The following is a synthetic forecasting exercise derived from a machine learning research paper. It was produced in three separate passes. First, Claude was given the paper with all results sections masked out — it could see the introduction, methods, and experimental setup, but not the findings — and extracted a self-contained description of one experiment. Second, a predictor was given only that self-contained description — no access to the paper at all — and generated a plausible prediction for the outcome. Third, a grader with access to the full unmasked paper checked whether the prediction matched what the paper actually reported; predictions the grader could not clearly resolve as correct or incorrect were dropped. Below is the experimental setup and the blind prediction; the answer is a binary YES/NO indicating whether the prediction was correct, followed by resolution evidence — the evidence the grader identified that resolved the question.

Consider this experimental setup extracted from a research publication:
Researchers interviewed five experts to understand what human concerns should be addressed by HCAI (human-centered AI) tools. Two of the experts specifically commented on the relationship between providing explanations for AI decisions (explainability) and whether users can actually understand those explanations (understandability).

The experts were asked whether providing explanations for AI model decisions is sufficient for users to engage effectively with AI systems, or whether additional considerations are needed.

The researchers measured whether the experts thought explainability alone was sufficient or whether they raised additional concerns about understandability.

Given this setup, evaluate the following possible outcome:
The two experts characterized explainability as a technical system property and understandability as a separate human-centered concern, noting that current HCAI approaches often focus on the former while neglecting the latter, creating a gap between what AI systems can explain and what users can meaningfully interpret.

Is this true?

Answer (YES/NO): NO